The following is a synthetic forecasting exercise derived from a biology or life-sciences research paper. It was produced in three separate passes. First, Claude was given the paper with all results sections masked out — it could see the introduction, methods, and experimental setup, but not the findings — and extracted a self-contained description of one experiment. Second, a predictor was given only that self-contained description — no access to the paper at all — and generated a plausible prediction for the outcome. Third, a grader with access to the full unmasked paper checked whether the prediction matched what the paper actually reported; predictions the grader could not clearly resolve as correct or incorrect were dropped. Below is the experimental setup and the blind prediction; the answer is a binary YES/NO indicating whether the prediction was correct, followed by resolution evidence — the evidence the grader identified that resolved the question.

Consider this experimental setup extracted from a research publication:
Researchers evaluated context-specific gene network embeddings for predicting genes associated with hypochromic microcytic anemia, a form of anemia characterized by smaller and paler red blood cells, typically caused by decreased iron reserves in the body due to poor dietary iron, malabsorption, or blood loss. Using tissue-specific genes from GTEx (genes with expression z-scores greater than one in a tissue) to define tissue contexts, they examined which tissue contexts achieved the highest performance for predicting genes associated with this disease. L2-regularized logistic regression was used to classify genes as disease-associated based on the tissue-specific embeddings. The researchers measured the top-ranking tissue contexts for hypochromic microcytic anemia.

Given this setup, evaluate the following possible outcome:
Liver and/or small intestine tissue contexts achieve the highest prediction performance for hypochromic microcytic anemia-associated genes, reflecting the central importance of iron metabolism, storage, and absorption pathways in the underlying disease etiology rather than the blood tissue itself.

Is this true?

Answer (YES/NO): YES